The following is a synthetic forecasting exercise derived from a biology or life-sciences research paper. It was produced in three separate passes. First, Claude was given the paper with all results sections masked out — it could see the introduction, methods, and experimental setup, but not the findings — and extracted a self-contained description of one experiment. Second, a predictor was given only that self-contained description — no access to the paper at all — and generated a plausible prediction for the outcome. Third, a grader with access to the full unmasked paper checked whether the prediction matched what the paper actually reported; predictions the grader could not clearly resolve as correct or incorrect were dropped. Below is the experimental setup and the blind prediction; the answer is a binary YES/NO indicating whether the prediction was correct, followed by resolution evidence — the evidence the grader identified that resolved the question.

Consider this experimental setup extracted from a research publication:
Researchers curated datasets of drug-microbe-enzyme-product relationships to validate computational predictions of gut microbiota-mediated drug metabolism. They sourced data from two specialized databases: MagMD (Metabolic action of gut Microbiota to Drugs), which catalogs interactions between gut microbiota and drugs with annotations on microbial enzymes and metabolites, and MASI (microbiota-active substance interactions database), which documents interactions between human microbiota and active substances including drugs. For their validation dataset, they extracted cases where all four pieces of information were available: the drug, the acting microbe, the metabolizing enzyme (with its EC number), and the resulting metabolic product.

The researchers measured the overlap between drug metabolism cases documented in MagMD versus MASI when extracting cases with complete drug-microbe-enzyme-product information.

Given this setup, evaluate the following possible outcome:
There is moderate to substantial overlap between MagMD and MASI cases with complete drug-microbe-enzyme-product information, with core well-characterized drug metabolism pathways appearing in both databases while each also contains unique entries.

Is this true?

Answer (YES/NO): YES